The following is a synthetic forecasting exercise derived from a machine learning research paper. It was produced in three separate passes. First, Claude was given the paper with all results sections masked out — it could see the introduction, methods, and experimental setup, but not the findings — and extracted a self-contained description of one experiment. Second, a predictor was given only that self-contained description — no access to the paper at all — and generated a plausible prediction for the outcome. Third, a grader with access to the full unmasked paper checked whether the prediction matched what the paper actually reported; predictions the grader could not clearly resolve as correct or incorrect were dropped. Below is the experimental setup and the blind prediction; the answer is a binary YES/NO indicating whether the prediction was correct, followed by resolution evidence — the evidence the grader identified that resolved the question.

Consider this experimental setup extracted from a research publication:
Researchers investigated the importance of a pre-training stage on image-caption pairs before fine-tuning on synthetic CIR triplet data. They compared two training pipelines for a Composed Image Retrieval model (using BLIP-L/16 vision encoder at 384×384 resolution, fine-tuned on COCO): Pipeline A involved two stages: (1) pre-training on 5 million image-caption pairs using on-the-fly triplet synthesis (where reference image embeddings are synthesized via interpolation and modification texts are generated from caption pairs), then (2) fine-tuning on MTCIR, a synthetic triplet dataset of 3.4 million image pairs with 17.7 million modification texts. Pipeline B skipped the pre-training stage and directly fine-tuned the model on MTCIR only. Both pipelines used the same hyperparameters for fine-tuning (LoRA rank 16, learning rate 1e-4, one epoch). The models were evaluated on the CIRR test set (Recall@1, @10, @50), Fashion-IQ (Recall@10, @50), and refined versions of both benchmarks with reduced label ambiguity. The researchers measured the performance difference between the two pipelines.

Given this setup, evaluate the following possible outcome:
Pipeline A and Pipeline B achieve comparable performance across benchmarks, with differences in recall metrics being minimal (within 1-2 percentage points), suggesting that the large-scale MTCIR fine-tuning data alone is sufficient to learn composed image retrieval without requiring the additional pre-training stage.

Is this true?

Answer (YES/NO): NO